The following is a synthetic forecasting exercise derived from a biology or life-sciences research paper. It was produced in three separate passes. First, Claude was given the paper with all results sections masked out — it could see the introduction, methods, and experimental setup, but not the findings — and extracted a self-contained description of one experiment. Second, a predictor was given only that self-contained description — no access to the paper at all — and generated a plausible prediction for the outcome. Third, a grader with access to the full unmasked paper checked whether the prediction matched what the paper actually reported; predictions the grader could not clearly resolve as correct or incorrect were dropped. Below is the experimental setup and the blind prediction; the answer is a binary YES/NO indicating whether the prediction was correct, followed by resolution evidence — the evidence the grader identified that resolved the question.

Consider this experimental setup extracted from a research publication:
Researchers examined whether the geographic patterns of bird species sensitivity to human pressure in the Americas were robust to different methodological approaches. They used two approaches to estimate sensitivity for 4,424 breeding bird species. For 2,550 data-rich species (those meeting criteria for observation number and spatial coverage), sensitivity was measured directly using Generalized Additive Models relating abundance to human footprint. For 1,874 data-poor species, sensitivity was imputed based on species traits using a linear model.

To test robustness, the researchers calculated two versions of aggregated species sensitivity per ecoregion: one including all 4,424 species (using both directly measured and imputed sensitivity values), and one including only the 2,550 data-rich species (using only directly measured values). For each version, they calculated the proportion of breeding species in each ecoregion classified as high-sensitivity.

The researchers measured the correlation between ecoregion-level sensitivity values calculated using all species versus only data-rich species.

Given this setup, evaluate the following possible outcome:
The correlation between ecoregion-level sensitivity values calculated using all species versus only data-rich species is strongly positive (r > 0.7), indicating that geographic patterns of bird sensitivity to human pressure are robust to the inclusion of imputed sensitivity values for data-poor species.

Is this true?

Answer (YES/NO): YES